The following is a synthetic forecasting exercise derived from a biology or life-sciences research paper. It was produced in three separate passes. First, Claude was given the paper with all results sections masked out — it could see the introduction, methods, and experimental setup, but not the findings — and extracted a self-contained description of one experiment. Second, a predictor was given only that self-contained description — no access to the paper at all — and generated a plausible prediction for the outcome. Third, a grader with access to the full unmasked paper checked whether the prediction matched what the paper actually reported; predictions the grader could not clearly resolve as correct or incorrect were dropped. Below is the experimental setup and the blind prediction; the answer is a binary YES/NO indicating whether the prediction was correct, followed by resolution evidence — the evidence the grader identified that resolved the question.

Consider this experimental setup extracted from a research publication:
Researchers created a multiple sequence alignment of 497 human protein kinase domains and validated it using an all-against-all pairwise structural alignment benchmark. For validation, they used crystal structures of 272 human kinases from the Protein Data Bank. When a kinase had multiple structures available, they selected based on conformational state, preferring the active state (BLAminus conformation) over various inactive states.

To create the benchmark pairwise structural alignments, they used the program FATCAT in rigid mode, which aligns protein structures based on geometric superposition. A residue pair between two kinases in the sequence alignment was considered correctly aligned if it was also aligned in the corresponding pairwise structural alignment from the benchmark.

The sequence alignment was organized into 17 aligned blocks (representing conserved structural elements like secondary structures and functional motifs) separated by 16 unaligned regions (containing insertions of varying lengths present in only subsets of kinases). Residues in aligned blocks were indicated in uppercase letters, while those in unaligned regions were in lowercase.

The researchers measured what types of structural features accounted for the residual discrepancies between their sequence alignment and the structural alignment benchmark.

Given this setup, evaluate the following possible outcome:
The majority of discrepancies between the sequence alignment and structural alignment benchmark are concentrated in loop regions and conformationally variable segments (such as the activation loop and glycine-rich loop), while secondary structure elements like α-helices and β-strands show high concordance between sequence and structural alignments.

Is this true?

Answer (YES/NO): NO